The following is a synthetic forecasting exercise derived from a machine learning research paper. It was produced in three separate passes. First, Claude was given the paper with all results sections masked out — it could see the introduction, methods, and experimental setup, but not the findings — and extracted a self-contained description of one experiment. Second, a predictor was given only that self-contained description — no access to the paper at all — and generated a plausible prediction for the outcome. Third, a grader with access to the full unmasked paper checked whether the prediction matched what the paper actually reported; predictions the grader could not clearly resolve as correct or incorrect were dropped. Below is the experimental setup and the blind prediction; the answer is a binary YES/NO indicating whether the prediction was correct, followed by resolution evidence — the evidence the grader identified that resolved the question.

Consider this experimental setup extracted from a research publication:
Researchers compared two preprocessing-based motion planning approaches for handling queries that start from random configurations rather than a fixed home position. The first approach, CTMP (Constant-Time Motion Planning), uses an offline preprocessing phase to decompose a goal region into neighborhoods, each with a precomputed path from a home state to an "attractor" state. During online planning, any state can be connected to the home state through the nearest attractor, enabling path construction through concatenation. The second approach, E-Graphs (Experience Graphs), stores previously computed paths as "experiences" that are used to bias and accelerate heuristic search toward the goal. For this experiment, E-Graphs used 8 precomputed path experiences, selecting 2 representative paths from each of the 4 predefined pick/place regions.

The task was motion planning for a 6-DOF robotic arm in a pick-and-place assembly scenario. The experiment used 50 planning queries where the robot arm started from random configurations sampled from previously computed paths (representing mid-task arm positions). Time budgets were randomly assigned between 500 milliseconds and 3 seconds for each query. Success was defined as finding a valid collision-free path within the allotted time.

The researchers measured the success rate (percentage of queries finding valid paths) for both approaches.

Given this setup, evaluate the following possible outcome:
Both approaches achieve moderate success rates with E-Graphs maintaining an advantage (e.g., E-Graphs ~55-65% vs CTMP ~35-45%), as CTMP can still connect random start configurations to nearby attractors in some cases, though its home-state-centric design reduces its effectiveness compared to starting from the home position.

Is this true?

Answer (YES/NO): NO